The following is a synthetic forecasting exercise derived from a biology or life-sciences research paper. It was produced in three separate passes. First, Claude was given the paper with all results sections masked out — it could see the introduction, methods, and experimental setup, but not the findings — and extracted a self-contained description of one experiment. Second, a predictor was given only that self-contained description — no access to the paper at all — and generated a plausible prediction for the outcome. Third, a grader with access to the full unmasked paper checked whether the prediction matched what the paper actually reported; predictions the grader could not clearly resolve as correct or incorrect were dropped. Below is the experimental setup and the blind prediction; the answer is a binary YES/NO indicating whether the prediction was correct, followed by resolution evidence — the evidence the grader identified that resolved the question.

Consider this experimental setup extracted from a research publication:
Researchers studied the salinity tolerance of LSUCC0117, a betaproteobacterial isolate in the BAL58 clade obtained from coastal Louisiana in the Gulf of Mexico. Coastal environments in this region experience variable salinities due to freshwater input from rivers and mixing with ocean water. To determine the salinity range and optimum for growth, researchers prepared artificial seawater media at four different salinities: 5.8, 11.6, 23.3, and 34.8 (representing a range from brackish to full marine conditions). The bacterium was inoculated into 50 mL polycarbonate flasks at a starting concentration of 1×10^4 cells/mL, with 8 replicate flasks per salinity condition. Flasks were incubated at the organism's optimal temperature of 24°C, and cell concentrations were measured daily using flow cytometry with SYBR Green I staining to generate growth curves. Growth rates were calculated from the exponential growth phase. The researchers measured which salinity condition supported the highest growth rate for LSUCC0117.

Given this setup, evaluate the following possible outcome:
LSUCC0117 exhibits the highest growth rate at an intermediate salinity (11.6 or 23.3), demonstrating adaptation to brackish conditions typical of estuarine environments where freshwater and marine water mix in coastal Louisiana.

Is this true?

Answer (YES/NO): YES